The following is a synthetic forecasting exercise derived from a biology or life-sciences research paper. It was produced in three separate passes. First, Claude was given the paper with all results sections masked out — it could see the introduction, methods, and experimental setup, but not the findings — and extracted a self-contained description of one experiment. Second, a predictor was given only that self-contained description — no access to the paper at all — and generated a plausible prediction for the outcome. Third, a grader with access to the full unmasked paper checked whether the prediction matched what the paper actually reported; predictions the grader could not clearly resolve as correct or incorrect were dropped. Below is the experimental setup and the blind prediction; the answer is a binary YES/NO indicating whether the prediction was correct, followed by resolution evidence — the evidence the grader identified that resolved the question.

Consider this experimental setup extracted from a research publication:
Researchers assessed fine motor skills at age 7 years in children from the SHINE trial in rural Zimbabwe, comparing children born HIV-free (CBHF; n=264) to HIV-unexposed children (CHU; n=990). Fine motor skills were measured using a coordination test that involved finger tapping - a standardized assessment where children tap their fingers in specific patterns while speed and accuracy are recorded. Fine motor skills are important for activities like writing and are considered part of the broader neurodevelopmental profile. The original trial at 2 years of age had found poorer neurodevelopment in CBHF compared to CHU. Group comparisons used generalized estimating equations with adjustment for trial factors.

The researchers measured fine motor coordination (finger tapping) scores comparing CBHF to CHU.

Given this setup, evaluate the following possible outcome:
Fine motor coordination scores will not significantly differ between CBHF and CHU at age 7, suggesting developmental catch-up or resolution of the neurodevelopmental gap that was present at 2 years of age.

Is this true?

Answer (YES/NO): NO